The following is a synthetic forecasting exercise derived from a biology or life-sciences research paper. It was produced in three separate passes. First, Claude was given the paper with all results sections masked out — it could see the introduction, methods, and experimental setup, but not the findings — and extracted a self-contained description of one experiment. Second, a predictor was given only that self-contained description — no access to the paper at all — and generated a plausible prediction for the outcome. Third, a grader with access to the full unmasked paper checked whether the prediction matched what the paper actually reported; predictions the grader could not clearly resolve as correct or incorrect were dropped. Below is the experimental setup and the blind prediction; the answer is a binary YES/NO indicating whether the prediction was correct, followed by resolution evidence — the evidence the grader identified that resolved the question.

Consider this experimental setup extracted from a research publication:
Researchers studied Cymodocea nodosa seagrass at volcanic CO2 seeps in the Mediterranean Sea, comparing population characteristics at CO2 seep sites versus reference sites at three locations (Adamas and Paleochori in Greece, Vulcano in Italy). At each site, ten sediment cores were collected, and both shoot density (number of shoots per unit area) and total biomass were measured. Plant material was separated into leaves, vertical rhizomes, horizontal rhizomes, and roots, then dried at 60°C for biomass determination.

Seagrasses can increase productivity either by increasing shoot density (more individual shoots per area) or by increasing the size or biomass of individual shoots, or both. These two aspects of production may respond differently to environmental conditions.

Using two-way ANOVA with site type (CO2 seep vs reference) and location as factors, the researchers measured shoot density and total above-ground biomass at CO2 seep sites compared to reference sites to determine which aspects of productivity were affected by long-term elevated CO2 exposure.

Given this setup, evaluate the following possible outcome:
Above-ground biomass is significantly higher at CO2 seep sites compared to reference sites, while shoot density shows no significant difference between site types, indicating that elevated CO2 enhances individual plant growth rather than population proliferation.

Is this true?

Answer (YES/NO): NO